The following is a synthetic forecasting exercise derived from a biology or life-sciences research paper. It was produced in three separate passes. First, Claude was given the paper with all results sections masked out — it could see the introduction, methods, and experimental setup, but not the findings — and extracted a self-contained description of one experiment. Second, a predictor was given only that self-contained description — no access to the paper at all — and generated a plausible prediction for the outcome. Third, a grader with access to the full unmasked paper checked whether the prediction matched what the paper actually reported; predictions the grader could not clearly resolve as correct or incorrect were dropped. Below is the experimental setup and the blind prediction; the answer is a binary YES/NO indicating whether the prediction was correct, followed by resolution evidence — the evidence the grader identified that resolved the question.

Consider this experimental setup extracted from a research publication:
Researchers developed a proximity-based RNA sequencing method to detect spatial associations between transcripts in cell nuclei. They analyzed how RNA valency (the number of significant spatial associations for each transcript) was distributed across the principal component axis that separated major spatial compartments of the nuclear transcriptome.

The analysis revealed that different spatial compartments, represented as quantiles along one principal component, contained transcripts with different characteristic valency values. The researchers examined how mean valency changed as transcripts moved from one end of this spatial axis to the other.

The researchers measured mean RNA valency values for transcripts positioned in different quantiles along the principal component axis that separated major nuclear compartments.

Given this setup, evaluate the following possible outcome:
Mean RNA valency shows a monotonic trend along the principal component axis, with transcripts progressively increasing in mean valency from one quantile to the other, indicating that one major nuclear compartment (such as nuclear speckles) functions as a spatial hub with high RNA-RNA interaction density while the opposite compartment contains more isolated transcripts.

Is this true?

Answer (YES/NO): NO